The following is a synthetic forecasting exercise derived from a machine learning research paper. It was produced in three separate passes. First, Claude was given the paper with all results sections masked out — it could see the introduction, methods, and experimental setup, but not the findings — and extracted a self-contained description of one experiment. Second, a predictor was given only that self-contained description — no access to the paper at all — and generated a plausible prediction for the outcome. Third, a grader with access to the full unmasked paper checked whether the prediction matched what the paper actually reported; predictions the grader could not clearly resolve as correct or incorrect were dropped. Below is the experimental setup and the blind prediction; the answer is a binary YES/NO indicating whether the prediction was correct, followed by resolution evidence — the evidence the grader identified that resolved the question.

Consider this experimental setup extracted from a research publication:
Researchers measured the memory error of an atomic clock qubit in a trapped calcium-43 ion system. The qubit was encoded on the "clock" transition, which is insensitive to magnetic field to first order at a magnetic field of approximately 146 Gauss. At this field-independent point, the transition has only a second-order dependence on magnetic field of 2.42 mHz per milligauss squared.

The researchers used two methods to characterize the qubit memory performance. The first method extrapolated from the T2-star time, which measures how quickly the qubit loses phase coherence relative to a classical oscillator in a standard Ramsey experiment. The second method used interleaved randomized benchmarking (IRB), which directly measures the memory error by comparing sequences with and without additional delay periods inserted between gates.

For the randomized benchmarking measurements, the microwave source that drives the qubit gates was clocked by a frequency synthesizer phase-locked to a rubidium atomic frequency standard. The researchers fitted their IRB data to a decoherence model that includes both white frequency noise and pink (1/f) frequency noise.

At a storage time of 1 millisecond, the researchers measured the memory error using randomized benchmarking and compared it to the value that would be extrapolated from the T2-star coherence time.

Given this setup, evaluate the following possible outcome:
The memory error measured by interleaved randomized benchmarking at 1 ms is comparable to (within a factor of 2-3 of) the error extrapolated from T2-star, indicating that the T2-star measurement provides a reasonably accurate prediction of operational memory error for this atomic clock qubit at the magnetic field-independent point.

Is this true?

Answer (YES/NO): NO